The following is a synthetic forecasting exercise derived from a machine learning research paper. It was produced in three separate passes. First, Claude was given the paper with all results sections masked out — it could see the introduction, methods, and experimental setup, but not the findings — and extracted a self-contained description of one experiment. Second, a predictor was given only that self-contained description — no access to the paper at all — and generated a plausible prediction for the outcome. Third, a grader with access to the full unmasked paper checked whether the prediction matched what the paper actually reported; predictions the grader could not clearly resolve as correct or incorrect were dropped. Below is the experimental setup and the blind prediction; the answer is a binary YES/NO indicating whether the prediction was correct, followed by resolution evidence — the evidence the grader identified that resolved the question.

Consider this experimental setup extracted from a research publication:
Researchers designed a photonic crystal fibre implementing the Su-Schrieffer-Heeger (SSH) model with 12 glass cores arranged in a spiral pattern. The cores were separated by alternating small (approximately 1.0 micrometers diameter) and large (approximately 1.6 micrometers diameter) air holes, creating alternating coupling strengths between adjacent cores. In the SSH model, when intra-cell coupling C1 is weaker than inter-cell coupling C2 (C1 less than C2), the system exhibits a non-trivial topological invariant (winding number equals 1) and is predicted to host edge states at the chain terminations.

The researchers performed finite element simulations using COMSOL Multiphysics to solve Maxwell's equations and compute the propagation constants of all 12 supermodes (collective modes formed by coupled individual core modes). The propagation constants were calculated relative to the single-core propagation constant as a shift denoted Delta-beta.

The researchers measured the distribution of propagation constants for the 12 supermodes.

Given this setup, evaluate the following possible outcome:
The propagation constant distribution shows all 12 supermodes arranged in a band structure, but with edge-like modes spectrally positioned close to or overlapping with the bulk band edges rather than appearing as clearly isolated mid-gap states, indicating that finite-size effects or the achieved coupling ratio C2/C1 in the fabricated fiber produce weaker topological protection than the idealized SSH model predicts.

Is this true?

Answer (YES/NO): NO